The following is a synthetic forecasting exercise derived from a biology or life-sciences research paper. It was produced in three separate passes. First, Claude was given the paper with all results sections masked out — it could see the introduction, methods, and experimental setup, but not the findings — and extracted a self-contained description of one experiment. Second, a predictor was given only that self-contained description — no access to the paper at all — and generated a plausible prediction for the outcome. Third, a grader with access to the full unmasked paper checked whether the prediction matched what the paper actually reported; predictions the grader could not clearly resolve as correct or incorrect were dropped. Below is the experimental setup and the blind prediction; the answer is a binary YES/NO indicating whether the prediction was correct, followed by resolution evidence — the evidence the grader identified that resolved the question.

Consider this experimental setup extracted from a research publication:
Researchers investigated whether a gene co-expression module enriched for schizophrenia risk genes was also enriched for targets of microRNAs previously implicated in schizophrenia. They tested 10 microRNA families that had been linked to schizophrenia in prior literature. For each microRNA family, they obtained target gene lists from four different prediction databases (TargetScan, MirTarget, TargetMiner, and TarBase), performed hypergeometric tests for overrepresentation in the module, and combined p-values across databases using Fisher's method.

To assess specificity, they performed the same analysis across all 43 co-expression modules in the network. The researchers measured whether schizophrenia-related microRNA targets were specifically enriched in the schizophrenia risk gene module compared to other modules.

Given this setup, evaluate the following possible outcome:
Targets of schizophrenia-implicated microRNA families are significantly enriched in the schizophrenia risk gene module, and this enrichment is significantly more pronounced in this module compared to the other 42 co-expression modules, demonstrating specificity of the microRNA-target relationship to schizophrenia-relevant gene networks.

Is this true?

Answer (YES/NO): NO